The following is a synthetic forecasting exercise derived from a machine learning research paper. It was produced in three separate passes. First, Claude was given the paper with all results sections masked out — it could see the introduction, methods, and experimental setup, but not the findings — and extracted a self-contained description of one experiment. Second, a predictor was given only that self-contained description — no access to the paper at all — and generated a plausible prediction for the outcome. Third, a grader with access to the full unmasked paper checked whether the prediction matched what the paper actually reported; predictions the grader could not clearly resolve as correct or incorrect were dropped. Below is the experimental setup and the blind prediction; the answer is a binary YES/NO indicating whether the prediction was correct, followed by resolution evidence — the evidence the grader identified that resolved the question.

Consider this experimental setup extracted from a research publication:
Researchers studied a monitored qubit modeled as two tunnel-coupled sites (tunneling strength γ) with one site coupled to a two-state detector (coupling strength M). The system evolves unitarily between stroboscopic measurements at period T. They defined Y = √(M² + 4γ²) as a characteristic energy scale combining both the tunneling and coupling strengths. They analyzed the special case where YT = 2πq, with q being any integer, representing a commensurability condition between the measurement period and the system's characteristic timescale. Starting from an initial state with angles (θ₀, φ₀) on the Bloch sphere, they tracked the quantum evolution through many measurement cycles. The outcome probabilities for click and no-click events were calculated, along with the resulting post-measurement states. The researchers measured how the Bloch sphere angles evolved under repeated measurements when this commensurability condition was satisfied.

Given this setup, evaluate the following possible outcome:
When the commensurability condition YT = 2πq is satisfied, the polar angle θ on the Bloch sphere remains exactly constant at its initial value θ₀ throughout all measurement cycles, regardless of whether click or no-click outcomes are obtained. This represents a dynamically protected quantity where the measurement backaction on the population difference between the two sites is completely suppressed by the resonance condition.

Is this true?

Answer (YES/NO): YES